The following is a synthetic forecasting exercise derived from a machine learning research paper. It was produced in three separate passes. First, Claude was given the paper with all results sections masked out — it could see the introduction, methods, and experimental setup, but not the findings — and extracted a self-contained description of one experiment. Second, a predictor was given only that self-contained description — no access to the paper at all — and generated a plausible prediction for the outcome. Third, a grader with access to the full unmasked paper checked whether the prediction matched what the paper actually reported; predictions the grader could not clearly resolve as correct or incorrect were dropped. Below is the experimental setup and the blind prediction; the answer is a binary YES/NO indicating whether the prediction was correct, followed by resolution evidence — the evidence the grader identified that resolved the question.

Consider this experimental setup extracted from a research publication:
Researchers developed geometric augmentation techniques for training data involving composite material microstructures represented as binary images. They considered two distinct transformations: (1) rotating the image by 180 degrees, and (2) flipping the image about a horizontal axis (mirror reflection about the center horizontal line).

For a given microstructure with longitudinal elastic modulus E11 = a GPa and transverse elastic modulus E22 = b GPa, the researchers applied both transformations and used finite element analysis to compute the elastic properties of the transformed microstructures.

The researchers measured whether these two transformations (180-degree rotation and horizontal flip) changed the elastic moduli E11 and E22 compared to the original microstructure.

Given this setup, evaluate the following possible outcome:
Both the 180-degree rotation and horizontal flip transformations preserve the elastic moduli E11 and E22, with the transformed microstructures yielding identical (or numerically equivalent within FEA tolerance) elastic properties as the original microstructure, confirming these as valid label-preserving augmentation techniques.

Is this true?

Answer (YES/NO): YES